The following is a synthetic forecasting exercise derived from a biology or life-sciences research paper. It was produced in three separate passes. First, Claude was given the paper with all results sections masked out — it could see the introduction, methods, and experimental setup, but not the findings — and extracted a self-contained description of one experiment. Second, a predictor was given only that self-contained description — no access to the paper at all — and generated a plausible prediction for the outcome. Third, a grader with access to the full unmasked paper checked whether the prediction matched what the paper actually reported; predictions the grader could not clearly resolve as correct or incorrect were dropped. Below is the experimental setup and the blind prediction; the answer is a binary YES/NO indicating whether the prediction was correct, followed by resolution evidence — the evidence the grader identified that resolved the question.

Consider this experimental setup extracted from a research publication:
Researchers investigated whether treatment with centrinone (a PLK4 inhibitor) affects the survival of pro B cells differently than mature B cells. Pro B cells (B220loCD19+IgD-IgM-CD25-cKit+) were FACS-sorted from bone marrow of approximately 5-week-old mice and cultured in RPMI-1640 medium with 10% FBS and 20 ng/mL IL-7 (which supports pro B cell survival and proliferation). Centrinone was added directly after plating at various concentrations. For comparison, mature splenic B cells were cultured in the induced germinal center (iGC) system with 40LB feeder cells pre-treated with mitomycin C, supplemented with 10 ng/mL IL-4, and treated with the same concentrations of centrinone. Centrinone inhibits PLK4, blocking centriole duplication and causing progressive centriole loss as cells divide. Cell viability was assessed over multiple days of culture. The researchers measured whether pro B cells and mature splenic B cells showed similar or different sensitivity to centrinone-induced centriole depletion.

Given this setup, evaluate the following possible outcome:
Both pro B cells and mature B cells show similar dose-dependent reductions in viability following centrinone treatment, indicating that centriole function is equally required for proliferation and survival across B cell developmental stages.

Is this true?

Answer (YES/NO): NO